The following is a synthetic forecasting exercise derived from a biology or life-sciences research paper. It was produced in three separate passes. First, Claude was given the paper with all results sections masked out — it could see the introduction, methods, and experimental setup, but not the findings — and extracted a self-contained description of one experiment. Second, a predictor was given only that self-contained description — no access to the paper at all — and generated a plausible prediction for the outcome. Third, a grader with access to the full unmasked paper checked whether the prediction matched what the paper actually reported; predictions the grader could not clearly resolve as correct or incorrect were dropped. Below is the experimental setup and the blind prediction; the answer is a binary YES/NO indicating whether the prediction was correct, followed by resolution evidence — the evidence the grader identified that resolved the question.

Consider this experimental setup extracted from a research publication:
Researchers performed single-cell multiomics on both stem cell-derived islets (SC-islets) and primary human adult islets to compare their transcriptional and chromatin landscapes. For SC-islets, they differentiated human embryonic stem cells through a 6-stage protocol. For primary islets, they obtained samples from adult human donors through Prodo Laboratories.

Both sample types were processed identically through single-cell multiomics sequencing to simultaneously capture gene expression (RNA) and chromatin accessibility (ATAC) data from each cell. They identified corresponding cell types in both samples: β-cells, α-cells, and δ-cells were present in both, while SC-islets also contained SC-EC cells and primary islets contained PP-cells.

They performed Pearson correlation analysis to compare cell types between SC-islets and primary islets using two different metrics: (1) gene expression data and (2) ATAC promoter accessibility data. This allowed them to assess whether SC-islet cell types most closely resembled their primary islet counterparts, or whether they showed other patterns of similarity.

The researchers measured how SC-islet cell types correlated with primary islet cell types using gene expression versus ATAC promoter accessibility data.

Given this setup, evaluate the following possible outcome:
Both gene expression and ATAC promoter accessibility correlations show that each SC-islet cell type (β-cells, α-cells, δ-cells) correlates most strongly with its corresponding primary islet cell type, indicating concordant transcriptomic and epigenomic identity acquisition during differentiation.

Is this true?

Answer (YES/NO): NO